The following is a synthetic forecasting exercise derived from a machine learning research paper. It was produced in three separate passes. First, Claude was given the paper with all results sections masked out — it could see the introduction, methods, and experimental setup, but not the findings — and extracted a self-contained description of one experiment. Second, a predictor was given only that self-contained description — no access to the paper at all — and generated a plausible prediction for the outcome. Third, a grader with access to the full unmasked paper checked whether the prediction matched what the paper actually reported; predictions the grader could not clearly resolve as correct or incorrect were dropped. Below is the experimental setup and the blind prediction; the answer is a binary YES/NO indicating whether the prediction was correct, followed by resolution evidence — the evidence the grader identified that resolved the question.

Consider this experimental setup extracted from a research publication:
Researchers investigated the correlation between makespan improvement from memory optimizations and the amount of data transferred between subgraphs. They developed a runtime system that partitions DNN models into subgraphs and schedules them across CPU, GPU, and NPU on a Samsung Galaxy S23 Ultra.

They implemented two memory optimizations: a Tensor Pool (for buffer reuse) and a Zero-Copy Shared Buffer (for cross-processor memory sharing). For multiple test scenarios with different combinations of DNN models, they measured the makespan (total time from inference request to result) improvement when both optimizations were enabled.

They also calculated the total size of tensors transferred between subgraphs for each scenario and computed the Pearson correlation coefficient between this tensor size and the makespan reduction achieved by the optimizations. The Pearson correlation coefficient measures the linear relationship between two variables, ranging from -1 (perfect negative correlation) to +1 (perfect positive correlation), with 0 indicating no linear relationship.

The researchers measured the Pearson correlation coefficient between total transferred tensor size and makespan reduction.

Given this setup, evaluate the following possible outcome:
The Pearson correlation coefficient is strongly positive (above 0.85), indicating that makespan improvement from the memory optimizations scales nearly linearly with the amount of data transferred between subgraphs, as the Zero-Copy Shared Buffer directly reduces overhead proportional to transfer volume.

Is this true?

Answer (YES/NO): NO